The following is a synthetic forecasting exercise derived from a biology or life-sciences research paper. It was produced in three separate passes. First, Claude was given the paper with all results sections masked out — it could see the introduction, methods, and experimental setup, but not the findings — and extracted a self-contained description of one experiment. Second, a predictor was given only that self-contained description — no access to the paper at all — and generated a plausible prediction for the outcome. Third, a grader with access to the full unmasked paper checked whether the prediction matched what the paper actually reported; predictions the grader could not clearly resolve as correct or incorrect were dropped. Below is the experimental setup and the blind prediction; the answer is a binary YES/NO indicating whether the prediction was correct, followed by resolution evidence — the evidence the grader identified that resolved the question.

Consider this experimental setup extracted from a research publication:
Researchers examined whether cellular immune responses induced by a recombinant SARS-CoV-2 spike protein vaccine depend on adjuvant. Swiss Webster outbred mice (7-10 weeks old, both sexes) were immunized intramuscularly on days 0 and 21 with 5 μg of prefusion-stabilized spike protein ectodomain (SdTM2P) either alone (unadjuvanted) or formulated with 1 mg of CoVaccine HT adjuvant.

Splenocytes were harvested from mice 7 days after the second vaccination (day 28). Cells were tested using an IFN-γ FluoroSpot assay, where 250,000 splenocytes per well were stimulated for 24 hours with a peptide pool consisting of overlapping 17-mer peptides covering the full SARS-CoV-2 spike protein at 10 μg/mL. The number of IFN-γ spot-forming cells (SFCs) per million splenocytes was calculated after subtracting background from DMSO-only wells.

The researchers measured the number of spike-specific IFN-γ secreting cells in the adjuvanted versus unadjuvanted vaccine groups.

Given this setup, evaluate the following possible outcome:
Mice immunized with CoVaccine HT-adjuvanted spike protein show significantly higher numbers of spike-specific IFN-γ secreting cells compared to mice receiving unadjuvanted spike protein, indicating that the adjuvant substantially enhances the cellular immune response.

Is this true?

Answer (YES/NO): YES